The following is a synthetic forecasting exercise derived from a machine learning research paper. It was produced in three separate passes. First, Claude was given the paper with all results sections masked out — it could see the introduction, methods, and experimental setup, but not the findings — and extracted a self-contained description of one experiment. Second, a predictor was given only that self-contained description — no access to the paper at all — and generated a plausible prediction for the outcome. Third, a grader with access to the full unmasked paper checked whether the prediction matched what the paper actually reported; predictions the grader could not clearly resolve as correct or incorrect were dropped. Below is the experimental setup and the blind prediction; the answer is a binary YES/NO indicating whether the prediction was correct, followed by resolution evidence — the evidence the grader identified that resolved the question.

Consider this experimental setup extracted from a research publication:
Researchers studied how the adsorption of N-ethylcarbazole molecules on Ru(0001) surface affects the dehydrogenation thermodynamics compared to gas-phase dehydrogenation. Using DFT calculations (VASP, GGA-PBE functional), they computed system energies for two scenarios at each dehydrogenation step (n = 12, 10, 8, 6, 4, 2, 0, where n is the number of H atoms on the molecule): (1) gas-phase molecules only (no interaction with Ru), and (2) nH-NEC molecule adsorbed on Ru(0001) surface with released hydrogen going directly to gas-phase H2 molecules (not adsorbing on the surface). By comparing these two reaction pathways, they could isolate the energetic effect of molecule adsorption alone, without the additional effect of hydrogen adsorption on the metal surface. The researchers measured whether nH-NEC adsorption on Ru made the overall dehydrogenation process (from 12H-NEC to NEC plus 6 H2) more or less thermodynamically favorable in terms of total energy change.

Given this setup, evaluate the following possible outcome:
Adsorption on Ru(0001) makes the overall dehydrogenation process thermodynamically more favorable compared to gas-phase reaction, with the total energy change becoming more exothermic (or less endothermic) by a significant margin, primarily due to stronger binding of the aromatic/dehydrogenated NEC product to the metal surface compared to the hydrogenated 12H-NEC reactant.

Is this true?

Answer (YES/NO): YES